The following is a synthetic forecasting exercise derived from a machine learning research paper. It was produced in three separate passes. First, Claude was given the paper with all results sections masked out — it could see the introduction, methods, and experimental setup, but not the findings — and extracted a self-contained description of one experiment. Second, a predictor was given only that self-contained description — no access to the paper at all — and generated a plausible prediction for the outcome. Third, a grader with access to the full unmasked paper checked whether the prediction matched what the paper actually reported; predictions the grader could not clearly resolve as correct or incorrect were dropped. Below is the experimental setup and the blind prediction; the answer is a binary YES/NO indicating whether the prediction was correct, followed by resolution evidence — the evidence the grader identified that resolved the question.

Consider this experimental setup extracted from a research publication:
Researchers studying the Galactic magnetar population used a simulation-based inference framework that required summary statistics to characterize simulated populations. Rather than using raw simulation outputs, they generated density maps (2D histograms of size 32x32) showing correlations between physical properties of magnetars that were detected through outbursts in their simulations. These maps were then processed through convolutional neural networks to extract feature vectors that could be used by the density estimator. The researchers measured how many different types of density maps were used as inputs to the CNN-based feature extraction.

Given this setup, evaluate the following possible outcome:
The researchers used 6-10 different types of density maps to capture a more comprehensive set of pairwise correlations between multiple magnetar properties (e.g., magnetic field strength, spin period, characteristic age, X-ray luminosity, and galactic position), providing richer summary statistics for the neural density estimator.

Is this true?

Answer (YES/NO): NO